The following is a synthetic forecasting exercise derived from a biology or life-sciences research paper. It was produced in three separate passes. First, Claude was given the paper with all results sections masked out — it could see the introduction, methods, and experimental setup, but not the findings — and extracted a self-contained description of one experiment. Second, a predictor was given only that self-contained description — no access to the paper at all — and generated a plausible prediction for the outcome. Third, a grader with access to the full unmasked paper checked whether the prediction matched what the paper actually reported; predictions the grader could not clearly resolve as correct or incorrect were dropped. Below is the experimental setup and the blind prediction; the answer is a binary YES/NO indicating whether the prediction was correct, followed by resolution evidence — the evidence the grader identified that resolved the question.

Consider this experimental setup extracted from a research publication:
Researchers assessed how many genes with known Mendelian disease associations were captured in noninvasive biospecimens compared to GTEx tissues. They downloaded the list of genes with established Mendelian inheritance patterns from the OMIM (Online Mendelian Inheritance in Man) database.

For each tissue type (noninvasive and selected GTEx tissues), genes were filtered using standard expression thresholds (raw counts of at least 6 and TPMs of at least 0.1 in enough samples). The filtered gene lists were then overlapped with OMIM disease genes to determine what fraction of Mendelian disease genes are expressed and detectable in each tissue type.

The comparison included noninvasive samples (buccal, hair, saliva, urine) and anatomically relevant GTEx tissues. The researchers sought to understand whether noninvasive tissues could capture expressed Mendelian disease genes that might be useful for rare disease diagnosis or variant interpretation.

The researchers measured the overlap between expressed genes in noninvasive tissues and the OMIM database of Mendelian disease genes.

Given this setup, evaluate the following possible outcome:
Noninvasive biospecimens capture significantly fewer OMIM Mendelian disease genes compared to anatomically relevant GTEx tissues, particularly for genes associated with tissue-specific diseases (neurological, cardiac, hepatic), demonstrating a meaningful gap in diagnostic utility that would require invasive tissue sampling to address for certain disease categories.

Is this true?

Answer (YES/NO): NO